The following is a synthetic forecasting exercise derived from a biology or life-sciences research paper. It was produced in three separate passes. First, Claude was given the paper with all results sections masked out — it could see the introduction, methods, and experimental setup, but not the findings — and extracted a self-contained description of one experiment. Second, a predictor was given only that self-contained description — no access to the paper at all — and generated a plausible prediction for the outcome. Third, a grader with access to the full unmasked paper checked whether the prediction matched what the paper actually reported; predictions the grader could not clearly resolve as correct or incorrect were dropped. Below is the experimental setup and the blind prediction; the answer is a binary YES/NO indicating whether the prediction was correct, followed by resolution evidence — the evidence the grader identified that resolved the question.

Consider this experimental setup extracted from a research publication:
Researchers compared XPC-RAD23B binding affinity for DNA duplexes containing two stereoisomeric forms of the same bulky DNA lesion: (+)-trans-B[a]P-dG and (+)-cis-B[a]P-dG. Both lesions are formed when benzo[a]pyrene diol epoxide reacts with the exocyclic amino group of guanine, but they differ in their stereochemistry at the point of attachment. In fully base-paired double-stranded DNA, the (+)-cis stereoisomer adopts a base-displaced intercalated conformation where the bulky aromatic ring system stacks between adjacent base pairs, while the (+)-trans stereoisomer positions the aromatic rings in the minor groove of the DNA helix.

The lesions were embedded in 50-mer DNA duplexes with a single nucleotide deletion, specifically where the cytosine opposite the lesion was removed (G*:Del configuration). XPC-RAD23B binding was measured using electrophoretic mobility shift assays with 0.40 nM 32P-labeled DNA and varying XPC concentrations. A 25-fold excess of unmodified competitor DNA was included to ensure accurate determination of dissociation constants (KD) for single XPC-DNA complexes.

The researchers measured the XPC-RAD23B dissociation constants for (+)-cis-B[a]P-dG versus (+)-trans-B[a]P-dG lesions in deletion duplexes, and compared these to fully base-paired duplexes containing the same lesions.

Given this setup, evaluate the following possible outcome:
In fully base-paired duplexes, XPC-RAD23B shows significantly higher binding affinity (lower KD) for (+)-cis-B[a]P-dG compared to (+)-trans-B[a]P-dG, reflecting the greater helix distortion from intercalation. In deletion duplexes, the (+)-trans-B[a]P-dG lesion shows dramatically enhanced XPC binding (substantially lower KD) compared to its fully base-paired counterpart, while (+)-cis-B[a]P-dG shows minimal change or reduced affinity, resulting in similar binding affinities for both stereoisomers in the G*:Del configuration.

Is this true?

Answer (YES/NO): NO